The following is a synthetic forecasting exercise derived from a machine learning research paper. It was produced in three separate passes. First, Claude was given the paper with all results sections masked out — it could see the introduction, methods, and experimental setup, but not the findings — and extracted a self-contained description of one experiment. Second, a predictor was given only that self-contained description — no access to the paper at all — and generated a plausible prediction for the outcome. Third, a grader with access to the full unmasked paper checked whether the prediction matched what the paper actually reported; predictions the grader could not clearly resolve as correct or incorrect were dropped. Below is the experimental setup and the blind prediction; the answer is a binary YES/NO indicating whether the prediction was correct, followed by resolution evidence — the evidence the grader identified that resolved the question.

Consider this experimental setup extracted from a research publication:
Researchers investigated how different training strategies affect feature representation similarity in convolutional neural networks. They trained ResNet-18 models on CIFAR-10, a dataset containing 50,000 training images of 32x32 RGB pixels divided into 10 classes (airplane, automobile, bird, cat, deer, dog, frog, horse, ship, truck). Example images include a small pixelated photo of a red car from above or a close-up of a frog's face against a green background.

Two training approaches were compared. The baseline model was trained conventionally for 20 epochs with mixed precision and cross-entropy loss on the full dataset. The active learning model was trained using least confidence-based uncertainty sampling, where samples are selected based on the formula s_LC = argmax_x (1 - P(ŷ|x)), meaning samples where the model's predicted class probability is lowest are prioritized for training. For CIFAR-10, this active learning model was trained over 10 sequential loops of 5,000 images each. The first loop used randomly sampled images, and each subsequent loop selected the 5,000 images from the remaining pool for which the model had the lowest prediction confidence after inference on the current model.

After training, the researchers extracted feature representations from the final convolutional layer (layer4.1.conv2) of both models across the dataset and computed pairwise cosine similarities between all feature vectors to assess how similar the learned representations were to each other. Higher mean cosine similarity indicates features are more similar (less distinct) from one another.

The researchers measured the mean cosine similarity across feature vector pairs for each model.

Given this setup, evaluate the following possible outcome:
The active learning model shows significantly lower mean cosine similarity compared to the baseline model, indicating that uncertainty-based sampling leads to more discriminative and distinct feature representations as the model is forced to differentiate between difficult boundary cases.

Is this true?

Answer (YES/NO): NO